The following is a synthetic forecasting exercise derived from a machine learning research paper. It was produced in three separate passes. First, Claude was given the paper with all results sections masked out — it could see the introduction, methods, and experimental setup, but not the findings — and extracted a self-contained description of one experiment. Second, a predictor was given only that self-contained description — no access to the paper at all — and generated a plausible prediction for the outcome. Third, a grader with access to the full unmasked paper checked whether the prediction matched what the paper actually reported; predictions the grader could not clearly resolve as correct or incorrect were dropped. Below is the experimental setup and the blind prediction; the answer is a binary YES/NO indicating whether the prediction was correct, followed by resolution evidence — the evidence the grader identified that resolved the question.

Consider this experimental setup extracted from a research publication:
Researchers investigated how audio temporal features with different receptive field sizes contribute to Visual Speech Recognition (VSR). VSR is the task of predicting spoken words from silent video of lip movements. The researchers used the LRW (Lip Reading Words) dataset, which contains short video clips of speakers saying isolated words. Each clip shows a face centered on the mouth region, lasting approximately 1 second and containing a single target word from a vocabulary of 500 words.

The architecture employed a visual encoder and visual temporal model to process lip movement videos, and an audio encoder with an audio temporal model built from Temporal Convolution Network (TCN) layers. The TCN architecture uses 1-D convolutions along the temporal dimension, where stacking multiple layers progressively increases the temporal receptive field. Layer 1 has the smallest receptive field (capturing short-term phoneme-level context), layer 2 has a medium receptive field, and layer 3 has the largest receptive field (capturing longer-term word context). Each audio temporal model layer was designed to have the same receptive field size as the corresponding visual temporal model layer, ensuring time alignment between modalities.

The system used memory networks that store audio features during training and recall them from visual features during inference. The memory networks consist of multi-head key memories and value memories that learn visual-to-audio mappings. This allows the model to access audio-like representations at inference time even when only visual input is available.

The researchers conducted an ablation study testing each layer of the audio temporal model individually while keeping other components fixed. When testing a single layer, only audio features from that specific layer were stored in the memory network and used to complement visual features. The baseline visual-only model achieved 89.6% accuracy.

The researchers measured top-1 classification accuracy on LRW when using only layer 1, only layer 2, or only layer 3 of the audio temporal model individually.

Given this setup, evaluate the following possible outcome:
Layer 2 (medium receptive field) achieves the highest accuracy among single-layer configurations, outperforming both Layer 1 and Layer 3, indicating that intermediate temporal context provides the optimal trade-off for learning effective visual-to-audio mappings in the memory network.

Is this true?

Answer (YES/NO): YES